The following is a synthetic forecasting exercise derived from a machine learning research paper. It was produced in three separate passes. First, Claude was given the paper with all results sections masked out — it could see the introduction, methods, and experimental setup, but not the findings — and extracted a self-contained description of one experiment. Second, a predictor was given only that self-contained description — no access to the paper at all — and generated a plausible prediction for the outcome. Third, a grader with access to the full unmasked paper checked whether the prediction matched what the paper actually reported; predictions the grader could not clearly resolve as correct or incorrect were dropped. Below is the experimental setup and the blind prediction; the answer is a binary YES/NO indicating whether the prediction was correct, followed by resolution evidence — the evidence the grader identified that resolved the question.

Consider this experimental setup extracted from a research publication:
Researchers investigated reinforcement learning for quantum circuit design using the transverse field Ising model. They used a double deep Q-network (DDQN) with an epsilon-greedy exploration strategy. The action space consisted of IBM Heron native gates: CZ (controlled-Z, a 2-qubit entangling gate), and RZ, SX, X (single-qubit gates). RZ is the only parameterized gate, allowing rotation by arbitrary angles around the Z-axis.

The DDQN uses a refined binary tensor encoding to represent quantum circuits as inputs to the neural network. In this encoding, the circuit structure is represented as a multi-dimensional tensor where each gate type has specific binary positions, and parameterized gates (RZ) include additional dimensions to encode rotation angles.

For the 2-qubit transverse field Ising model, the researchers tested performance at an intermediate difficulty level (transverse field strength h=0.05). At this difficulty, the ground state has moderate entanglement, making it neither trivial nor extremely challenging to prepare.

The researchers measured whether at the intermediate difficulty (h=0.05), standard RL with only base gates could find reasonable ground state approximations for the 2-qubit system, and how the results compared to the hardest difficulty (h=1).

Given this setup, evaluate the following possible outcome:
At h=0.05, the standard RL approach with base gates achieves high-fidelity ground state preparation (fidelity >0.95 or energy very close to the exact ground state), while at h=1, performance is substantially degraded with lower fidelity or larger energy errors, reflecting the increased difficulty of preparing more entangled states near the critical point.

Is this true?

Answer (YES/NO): NO